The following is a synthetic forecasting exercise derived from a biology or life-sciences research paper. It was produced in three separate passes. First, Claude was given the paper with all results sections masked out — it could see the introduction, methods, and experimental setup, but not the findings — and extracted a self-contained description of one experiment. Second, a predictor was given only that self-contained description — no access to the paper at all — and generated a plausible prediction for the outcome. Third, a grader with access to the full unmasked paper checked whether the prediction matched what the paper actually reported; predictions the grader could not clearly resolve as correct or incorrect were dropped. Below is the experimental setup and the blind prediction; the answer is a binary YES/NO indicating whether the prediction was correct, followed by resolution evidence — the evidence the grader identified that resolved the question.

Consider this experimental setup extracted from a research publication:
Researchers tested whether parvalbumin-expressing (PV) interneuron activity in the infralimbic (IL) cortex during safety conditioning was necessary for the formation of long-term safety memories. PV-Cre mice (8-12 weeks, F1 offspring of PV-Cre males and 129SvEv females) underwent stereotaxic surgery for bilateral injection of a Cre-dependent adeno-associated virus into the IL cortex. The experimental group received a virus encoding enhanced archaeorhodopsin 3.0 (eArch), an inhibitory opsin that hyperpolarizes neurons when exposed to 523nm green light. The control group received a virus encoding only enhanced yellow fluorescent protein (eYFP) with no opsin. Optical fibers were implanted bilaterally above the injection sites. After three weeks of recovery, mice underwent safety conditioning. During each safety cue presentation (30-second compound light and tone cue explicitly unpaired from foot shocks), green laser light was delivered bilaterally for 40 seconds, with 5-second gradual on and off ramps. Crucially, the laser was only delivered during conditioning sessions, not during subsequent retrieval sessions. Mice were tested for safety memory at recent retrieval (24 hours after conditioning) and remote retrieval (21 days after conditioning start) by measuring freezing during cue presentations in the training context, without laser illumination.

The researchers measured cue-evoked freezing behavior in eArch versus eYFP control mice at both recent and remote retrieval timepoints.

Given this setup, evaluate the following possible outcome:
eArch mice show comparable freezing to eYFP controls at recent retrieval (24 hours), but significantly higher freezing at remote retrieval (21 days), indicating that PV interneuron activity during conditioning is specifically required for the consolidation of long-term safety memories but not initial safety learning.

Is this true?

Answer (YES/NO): NO